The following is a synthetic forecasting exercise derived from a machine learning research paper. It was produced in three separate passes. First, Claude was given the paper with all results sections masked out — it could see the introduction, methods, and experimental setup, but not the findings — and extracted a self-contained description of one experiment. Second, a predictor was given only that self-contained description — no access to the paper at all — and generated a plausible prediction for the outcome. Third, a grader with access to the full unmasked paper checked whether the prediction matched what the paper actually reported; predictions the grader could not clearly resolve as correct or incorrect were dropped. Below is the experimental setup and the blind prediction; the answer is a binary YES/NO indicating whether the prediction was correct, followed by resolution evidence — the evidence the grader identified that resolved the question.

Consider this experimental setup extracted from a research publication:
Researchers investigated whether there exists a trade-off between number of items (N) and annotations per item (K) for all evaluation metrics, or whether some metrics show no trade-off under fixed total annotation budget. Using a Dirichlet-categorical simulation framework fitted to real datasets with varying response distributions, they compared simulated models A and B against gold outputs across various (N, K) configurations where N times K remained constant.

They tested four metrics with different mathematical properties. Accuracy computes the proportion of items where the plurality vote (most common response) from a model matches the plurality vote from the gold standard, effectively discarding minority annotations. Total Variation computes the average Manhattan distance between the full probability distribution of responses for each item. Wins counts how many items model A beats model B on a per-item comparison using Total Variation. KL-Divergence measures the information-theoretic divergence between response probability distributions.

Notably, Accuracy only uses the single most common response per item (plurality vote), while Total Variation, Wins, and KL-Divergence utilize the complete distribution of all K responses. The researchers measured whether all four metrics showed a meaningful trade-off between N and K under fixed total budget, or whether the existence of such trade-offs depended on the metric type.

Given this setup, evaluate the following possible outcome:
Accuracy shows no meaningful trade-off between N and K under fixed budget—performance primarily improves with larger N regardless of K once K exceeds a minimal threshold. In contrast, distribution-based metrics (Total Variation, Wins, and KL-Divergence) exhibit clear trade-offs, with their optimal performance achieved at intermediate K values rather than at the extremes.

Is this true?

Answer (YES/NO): NO